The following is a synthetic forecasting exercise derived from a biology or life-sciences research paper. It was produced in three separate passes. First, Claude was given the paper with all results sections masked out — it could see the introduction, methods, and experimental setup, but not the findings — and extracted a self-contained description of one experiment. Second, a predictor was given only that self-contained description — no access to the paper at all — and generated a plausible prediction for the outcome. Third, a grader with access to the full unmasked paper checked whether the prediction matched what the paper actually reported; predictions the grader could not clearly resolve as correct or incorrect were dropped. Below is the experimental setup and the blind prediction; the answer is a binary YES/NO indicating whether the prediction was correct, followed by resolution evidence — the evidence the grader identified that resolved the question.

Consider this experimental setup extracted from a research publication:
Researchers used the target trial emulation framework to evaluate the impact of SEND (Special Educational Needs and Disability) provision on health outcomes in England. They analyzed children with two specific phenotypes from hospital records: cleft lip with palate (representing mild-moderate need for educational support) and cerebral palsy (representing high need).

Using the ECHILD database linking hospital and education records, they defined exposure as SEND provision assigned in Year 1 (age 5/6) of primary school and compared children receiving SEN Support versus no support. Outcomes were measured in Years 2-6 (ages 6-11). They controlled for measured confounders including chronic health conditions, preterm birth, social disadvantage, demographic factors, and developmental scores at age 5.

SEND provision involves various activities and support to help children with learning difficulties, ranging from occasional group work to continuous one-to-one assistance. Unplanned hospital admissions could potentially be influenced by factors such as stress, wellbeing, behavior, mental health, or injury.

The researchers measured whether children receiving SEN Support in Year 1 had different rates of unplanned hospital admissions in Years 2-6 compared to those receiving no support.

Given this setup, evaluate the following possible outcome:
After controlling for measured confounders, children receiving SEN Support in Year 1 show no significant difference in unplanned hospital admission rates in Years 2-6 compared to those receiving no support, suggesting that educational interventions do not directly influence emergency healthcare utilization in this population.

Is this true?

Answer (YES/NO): YES